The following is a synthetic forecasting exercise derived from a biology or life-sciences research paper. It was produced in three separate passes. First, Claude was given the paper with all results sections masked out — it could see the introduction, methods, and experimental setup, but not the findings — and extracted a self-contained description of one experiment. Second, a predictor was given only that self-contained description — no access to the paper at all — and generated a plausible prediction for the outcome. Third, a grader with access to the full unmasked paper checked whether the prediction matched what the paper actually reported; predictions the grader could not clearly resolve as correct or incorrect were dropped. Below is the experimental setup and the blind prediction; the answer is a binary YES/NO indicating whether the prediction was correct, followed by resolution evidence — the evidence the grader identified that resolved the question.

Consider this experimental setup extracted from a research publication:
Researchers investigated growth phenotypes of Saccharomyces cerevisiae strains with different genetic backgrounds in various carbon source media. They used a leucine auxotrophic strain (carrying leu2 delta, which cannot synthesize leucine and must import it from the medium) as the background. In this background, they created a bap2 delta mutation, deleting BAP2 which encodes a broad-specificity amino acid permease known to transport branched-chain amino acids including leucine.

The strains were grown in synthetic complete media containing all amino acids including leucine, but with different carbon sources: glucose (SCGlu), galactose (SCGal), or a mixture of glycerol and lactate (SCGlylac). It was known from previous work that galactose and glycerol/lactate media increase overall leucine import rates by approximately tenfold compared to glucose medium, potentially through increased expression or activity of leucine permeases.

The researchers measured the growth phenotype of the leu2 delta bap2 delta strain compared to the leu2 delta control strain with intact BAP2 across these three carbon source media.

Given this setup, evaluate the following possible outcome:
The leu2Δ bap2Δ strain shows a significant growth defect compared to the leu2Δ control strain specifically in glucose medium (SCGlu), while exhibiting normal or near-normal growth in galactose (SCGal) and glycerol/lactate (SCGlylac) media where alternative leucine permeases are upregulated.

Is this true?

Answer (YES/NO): NO